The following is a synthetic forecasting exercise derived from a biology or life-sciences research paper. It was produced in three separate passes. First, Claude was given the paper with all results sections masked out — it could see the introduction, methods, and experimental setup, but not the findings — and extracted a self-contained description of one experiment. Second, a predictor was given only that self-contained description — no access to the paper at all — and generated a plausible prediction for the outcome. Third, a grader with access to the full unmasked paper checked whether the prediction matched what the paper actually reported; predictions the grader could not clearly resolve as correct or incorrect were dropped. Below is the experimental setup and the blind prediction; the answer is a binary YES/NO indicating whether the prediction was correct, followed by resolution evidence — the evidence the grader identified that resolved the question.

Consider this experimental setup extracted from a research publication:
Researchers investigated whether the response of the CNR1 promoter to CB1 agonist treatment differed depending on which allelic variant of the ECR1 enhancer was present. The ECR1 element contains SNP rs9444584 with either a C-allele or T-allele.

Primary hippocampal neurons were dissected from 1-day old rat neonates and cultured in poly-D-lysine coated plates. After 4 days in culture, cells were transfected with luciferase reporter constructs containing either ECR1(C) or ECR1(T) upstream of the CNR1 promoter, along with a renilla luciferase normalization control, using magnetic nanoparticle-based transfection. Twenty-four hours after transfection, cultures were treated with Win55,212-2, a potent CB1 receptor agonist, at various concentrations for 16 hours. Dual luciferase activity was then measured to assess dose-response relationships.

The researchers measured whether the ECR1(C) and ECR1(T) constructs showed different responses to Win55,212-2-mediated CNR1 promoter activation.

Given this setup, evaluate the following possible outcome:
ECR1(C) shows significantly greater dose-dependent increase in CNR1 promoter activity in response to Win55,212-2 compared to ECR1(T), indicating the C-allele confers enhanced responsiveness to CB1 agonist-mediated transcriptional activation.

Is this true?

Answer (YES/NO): NO